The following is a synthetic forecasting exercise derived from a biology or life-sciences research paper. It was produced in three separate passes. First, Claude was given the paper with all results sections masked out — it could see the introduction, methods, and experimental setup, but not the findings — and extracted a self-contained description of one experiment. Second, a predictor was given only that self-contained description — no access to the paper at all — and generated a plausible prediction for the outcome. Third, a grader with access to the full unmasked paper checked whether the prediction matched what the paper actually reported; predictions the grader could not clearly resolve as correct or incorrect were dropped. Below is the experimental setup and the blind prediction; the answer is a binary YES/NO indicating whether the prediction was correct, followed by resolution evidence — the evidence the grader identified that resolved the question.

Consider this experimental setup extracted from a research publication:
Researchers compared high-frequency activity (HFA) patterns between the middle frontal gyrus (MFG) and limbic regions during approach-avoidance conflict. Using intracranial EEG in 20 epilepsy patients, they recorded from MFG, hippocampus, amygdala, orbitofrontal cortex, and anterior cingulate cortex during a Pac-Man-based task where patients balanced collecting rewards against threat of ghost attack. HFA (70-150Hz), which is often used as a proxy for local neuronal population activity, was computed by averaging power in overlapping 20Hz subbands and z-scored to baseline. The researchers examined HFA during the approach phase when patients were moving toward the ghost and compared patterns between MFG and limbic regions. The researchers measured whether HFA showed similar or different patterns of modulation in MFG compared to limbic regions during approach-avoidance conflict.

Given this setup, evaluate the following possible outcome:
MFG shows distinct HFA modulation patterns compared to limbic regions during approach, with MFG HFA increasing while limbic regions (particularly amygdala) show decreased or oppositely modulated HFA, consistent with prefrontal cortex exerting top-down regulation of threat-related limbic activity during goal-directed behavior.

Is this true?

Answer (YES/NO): NO